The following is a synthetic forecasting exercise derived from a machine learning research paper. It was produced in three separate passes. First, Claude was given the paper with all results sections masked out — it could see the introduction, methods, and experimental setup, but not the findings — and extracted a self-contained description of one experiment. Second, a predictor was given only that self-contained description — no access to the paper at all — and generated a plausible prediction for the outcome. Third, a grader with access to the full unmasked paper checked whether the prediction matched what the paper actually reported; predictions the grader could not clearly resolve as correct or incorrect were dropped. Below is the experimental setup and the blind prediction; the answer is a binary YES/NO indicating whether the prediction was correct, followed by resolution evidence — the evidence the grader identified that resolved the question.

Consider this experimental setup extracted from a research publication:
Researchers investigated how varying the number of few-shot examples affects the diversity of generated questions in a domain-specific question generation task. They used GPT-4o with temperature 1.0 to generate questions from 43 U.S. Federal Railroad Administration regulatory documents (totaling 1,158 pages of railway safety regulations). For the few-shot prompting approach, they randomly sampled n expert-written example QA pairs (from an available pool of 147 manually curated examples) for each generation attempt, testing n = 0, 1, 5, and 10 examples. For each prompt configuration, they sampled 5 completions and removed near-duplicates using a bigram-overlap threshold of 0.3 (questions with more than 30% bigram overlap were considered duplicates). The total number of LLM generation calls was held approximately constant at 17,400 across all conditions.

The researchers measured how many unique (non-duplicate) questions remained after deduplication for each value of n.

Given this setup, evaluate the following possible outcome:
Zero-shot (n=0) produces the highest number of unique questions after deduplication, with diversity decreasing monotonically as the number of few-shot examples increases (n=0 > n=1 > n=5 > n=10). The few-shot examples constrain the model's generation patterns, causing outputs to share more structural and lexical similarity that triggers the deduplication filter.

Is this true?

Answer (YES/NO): NO